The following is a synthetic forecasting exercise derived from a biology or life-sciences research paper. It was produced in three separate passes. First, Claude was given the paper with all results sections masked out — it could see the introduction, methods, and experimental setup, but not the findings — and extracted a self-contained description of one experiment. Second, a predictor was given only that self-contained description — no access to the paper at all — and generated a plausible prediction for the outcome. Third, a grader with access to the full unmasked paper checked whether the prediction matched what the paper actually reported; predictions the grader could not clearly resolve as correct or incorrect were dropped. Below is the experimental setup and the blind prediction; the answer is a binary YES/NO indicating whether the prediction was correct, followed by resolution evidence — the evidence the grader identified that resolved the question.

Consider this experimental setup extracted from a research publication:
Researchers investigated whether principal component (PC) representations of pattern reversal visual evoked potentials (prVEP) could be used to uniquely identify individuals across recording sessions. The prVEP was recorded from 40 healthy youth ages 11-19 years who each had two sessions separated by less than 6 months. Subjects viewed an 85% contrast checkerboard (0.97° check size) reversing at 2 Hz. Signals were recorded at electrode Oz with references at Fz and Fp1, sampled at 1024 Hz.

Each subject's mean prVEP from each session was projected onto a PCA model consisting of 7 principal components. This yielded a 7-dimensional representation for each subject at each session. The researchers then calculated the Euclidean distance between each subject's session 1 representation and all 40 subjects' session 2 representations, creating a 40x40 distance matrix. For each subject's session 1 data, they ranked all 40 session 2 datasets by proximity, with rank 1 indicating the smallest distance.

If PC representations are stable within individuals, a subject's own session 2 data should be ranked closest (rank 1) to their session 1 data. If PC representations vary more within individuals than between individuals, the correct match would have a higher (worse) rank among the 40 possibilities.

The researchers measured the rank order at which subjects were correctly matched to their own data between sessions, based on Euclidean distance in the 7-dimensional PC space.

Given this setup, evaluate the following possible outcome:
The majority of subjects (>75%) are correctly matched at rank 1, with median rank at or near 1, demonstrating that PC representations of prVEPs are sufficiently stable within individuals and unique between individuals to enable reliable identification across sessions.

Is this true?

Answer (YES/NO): NO